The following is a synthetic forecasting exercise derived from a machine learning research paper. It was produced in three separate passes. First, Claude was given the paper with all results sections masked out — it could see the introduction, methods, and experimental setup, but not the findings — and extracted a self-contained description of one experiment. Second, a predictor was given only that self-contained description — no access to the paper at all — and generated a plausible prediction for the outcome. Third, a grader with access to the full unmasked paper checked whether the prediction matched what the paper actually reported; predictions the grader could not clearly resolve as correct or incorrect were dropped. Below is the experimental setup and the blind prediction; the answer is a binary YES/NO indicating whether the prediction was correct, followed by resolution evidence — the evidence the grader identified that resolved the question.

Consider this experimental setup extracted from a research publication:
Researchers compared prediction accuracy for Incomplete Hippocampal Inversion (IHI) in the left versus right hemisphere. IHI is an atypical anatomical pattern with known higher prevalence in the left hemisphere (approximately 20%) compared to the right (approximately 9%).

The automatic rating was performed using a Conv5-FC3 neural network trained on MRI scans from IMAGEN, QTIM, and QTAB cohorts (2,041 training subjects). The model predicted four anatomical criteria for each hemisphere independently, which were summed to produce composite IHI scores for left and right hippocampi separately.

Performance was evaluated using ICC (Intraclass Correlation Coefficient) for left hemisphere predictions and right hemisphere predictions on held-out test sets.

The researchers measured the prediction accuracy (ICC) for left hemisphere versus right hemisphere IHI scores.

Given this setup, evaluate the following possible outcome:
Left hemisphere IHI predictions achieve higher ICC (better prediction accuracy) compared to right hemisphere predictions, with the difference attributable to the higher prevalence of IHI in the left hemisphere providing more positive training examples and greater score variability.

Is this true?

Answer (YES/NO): YES